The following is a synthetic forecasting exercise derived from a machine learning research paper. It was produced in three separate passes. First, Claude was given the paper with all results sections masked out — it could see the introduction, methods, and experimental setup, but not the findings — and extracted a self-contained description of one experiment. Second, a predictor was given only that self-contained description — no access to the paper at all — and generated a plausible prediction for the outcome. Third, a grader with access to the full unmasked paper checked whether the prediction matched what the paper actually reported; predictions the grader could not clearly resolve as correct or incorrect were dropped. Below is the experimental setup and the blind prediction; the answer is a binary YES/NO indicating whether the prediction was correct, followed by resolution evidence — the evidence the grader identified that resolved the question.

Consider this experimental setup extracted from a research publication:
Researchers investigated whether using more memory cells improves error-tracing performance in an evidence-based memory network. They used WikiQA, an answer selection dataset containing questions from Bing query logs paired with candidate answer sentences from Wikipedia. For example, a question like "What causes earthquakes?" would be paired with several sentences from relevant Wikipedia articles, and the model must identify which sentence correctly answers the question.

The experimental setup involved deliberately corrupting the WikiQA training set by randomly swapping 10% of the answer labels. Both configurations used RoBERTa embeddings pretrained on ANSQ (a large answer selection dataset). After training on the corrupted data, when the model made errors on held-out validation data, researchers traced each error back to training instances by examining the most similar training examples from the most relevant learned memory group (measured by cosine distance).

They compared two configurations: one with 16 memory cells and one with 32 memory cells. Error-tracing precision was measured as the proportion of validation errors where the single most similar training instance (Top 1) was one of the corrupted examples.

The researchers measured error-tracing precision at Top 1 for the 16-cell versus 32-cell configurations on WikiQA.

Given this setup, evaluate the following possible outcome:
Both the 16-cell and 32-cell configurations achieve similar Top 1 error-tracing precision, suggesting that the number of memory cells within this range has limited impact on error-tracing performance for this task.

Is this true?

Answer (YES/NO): YES